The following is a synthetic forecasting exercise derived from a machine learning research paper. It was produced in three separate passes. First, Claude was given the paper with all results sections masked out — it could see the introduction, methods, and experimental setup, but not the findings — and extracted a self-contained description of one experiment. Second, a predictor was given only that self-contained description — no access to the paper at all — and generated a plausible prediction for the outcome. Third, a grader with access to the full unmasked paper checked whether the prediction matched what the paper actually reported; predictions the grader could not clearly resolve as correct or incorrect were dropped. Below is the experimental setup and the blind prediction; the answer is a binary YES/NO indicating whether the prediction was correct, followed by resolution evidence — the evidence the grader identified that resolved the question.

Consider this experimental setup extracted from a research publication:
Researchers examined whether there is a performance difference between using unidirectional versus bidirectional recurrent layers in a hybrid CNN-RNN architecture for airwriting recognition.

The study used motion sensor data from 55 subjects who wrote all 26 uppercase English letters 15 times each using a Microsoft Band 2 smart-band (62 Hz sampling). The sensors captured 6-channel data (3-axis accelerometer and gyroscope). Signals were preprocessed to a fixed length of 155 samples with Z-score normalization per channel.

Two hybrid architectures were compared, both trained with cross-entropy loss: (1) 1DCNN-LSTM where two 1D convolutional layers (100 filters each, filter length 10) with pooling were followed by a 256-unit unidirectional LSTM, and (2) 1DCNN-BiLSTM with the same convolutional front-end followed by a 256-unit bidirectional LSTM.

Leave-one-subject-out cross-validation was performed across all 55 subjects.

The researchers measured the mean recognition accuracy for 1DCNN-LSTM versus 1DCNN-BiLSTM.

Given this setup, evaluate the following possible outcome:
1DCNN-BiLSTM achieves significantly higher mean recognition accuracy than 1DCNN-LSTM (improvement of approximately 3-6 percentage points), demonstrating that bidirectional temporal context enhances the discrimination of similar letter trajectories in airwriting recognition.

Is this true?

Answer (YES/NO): NO